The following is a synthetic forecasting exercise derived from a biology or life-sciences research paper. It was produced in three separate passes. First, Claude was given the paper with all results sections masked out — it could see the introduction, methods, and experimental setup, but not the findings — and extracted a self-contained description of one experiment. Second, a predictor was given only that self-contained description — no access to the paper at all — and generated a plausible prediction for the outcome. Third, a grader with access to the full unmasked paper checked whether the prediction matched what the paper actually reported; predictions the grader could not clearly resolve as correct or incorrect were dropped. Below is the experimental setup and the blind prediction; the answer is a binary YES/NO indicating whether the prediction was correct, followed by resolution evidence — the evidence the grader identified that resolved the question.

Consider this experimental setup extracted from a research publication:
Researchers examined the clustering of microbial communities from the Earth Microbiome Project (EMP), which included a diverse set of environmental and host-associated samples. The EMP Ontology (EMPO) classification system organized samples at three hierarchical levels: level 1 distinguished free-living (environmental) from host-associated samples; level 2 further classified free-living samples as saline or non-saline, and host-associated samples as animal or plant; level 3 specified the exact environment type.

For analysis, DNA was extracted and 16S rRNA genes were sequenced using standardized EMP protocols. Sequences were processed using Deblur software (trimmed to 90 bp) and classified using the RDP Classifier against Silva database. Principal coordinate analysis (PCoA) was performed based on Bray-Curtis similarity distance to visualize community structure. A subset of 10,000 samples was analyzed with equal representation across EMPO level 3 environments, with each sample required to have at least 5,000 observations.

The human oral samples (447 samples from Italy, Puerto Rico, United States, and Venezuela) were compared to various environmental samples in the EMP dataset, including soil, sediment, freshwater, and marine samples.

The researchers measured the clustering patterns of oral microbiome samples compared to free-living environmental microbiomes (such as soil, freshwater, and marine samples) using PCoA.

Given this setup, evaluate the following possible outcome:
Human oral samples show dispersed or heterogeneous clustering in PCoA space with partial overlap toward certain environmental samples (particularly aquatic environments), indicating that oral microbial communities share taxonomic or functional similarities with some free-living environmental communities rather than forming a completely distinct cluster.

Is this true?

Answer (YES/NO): NO